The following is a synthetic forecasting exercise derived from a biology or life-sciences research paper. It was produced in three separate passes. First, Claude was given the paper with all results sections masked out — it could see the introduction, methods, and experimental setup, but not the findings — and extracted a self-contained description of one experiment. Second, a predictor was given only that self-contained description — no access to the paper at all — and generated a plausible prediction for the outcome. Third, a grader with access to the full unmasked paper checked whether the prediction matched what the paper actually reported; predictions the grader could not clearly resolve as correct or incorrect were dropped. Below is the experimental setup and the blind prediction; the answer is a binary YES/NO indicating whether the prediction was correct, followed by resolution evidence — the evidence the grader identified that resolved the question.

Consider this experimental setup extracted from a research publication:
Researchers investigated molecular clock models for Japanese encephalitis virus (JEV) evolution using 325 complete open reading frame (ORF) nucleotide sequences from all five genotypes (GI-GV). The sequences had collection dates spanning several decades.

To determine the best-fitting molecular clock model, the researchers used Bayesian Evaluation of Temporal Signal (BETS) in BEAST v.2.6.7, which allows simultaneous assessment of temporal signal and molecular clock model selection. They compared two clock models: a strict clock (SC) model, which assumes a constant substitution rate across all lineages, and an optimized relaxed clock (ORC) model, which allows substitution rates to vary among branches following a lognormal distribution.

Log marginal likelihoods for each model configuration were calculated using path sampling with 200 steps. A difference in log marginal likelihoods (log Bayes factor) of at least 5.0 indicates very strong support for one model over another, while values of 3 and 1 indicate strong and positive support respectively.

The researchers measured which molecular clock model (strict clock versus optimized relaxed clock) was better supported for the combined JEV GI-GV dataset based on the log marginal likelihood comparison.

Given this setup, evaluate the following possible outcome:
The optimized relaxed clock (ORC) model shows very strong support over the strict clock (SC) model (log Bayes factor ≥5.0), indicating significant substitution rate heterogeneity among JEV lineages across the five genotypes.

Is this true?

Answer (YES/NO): YES